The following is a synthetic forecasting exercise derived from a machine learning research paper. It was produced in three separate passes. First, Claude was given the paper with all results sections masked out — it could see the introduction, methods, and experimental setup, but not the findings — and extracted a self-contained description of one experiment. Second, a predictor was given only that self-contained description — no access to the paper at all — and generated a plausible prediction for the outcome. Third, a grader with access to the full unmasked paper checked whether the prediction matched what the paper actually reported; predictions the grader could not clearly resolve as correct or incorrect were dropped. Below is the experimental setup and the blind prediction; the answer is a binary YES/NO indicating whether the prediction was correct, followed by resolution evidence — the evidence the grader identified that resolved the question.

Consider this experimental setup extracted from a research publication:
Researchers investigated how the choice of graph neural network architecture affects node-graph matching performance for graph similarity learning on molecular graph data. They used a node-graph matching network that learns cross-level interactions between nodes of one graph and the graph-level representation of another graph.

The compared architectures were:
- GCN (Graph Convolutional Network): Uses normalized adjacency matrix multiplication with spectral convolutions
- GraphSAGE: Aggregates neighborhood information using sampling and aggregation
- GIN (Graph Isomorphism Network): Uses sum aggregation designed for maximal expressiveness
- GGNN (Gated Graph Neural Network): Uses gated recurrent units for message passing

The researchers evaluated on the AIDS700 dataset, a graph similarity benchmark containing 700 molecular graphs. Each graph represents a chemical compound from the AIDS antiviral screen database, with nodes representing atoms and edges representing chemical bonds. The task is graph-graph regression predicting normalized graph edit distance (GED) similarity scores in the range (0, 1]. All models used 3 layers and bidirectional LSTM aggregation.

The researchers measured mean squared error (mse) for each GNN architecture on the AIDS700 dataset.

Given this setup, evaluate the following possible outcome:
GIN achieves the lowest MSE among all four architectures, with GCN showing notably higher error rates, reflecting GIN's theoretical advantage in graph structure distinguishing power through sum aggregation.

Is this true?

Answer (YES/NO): NO